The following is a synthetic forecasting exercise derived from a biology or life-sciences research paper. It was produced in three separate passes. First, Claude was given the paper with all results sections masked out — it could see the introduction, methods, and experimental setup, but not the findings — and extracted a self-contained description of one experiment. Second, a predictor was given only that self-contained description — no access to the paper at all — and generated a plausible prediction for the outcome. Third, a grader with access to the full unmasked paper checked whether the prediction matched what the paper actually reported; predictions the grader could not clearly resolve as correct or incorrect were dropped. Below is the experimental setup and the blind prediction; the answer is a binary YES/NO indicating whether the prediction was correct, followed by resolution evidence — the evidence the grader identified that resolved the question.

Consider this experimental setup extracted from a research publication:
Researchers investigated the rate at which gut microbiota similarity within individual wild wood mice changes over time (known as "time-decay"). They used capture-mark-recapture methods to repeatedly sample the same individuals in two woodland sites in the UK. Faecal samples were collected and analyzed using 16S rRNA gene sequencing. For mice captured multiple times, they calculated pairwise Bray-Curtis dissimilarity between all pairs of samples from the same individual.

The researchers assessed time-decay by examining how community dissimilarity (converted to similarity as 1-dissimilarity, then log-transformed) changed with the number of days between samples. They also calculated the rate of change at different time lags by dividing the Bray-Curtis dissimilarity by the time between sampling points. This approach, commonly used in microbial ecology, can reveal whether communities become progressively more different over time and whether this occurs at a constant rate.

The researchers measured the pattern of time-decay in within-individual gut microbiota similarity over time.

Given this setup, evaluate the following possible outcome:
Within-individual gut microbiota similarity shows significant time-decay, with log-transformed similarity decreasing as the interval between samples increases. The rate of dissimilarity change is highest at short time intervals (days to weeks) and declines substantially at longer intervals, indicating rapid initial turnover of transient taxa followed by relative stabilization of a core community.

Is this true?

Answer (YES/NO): YES